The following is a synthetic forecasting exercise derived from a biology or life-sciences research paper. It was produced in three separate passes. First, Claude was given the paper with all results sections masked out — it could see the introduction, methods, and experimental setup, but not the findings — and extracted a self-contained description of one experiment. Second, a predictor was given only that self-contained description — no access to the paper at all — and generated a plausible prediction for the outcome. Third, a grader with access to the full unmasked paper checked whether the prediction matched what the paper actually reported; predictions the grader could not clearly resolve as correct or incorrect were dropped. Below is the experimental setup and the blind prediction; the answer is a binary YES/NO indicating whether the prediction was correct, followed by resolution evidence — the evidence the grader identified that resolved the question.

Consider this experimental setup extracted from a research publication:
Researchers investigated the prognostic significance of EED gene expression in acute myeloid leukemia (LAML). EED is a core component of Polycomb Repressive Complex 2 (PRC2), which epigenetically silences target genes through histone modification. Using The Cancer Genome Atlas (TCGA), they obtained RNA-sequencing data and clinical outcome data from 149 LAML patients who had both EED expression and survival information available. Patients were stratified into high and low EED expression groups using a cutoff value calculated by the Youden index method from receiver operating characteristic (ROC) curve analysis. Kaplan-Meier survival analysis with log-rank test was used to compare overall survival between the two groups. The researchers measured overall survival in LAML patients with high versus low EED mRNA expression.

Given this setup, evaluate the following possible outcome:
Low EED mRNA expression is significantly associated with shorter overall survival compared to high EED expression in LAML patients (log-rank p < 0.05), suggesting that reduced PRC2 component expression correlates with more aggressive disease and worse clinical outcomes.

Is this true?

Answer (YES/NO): NO